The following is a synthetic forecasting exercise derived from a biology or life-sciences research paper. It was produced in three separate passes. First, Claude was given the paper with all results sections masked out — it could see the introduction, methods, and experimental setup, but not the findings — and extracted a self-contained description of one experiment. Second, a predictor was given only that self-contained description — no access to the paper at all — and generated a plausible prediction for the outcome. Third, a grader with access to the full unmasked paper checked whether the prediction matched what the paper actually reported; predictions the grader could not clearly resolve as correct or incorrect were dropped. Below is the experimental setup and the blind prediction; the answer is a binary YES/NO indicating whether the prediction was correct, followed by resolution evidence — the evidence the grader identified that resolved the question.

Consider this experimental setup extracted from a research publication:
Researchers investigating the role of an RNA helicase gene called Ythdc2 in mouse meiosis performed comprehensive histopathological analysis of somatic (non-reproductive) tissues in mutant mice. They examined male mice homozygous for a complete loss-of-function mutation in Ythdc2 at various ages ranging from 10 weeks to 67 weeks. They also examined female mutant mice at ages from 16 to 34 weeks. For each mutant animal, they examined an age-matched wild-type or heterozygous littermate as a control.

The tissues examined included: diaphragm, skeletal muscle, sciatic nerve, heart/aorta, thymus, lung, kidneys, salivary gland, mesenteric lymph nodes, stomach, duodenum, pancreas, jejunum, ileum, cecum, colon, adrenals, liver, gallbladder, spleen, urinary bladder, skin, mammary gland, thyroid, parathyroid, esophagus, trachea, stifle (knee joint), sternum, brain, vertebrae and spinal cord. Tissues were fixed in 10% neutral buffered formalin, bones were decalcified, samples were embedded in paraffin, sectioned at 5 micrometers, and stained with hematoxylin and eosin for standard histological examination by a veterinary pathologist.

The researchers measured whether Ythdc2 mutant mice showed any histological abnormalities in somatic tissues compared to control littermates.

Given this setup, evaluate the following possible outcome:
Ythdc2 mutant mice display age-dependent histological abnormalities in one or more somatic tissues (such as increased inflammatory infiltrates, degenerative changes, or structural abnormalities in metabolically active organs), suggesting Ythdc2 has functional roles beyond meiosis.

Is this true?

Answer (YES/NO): NO